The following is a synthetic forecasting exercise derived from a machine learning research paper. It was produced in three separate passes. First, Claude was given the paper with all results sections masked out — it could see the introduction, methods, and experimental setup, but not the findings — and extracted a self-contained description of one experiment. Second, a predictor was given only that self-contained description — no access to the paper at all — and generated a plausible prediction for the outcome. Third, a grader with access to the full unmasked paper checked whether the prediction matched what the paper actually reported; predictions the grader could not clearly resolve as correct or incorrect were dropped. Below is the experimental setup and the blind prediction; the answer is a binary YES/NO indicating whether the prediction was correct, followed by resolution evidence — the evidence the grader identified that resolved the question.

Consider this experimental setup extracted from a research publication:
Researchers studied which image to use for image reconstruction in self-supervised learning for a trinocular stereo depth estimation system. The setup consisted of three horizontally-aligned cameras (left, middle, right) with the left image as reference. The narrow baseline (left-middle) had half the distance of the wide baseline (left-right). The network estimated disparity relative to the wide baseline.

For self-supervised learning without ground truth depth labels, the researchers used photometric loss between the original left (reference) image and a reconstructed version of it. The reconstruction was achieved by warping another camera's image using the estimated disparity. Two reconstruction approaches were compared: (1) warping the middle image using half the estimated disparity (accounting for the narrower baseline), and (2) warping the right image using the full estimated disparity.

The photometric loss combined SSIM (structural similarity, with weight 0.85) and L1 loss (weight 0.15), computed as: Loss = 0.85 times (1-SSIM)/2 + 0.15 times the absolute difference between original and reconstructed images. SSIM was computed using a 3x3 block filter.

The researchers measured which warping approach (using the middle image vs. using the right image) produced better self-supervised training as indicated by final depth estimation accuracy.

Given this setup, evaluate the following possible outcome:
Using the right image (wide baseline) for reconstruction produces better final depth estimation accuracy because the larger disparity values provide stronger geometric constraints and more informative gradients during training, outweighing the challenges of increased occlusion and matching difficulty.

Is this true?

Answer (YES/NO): YES